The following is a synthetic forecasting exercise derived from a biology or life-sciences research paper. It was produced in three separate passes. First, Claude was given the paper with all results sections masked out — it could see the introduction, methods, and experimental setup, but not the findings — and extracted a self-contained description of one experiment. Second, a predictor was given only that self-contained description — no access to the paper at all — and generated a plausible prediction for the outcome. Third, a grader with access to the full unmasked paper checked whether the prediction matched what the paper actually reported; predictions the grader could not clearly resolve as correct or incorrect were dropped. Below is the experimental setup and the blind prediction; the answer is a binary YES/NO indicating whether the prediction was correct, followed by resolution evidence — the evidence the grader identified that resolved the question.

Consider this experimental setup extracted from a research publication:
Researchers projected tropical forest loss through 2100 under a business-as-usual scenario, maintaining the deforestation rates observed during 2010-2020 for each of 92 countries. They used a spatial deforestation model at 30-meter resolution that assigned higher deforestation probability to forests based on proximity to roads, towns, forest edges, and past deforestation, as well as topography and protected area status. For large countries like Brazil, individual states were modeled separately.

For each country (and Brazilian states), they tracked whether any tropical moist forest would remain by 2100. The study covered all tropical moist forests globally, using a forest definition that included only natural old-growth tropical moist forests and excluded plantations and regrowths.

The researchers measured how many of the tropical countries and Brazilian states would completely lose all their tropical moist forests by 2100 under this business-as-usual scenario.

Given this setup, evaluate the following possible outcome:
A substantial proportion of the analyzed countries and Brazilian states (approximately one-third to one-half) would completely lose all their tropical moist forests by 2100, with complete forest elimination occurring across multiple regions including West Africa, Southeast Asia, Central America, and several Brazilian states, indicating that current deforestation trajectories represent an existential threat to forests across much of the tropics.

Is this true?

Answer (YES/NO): YES